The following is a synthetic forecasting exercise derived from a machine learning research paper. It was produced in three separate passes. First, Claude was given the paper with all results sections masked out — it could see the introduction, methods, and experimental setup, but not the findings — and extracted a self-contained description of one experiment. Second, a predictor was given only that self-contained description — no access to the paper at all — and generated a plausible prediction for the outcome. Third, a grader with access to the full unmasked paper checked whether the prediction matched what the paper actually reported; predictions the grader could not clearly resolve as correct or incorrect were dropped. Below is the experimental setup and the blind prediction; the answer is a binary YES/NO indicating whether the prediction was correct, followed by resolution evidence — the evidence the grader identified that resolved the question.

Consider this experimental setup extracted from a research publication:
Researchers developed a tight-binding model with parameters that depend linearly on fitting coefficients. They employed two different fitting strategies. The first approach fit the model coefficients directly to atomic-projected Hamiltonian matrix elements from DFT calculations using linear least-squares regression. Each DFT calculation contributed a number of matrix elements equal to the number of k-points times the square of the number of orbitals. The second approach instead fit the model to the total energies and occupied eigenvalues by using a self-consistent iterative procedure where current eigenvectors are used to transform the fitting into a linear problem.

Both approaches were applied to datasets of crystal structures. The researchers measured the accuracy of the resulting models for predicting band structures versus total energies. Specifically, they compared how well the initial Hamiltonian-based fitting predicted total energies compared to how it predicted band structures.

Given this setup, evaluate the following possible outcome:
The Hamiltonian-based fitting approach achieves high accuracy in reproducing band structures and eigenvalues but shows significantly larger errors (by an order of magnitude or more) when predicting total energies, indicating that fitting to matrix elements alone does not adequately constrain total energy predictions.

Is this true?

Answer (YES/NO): YES